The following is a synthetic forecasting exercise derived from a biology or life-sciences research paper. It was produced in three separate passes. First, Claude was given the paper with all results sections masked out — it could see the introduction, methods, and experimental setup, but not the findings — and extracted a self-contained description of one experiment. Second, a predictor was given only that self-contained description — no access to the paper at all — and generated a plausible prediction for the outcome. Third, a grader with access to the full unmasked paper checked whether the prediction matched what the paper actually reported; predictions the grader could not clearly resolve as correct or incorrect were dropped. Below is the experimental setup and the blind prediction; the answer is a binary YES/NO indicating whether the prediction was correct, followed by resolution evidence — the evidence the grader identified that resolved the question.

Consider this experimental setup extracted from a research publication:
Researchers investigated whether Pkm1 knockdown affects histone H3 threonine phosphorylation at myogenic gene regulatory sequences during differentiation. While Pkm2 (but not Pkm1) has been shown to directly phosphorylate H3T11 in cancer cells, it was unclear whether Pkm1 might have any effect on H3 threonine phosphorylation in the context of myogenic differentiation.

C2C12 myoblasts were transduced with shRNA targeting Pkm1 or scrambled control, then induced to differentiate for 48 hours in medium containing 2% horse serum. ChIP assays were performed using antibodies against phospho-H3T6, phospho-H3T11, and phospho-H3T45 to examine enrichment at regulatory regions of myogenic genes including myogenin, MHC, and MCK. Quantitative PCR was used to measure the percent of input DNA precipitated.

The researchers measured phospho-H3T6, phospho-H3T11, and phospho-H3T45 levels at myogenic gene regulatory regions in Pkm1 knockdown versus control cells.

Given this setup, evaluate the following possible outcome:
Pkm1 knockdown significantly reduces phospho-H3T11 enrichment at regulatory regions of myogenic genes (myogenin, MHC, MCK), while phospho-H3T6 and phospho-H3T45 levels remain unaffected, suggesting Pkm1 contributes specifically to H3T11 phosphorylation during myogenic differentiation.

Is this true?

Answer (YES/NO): NO